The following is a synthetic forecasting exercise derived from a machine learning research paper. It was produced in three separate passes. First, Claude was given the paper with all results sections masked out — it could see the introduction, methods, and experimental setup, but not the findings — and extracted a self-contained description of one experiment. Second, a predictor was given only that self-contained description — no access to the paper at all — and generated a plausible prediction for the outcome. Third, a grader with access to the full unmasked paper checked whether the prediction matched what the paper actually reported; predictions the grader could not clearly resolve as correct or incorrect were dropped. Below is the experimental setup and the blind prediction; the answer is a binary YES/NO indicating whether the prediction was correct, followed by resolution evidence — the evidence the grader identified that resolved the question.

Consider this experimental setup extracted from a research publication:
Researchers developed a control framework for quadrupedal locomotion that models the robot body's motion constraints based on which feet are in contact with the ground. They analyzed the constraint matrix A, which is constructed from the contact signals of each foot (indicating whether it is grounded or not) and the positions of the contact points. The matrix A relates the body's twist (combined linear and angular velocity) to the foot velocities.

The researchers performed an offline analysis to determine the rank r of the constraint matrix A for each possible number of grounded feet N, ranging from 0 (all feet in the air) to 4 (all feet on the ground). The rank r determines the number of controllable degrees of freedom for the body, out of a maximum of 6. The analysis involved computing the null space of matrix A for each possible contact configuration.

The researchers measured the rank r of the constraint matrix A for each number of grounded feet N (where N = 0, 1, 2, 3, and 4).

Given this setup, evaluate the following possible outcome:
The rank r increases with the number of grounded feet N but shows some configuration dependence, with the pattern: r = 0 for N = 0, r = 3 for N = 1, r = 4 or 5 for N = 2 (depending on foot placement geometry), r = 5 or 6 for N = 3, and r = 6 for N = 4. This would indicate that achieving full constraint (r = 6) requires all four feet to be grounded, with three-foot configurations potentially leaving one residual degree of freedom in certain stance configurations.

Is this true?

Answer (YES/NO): NO